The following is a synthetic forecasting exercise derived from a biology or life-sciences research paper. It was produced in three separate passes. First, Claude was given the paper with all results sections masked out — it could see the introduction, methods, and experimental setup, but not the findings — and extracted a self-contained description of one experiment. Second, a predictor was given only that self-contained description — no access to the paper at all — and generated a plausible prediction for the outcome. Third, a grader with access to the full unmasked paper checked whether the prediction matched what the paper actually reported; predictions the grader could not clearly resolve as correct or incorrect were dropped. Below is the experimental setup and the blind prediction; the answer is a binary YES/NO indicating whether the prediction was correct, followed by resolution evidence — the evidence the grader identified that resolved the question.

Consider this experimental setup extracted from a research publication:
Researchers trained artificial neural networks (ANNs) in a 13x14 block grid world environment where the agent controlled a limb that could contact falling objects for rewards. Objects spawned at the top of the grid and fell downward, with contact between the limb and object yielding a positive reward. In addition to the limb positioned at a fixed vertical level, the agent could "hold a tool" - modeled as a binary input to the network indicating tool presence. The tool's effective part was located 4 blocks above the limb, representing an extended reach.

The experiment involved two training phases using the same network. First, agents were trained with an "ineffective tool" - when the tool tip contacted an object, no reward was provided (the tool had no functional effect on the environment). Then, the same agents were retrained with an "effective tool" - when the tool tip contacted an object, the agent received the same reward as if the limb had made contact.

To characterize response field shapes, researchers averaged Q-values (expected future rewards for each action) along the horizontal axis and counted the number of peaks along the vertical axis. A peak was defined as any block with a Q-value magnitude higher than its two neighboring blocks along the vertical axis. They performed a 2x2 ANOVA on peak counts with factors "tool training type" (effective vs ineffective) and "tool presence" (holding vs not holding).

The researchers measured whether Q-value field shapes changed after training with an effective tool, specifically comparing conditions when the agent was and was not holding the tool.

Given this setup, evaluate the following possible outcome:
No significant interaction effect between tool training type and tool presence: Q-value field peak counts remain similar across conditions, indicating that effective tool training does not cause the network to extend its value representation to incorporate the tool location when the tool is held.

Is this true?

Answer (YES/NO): NO